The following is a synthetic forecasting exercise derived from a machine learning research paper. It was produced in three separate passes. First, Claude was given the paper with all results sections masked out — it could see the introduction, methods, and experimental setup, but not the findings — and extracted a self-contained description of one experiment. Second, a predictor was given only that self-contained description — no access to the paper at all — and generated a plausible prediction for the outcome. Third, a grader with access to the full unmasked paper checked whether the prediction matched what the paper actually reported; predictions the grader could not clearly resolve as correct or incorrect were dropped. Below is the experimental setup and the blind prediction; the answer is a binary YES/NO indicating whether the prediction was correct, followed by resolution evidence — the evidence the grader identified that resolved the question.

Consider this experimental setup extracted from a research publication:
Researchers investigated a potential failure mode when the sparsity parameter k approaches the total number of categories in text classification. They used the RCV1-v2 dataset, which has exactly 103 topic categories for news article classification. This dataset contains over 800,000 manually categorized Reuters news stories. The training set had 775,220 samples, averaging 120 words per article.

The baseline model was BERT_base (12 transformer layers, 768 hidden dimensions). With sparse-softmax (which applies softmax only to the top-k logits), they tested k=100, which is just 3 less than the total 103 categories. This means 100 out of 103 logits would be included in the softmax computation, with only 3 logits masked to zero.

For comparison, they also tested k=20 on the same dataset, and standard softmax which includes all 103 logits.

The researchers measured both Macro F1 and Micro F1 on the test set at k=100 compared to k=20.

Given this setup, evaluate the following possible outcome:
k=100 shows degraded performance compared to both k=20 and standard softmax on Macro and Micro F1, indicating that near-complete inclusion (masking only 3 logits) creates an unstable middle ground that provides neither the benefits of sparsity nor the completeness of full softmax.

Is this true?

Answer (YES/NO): YES